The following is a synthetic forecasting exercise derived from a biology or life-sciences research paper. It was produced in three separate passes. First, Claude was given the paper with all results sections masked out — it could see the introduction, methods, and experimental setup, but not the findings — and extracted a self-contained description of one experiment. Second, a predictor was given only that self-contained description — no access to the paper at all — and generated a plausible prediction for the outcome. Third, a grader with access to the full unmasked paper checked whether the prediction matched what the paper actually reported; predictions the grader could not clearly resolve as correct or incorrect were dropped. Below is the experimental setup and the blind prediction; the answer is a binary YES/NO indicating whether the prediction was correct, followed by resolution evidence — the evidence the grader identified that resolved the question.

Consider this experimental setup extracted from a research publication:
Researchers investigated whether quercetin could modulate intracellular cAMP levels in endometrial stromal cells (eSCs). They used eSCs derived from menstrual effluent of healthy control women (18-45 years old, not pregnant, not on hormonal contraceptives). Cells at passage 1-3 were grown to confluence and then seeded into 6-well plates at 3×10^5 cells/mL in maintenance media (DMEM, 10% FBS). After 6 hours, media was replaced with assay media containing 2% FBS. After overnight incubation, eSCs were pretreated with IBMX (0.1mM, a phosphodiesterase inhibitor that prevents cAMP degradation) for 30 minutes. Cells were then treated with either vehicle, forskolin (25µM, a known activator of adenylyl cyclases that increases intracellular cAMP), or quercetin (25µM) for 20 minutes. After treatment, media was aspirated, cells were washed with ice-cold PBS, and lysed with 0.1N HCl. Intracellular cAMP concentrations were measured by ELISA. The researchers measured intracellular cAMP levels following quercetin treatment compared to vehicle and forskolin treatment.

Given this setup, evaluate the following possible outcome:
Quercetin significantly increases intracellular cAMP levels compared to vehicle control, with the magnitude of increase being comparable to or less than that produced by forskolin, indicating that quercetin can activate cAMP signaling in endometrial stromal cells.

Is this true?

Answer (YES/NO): NO